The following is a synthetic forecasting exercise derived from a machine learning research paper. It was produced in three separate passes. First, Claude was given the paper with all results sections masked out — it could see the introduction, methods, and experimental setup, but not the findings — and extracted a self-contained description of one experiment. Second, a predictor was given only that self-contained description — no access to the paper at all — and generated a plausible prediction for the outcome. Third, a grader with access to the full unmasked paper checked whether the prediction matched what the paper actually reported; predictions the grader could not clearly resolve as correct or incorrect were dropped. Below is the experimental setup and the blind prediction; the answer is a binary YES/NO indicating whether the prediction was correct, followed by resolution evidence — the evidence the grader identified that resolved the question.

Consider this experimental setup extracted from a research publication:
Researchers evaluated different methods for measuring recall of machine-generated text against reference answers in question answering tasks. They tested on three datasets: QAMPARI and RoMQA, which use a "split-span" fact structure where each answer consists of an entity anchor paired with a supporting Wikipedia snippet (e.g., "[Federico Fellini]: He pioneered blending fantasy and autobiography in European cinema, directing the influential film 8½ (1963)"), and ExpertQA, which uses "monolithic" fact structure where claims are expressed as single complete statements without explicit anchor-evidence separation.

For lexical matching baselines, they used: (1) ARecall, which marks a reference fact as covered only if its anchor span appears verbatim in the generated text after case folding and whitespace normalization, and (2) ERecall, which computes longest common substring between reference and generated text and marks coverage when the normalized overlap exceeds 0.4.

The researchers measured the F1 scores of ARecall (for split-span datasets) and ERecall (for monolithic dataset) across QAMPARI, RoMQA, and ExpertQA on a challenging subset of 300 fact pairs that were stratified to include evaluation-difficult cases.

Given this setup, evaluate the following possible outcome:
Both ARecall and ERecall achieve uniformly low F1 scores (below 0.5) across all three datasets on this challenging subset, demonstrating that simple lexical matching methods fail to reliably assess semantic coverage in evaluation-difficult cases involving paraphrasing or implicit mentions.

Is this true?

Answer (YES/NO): YES